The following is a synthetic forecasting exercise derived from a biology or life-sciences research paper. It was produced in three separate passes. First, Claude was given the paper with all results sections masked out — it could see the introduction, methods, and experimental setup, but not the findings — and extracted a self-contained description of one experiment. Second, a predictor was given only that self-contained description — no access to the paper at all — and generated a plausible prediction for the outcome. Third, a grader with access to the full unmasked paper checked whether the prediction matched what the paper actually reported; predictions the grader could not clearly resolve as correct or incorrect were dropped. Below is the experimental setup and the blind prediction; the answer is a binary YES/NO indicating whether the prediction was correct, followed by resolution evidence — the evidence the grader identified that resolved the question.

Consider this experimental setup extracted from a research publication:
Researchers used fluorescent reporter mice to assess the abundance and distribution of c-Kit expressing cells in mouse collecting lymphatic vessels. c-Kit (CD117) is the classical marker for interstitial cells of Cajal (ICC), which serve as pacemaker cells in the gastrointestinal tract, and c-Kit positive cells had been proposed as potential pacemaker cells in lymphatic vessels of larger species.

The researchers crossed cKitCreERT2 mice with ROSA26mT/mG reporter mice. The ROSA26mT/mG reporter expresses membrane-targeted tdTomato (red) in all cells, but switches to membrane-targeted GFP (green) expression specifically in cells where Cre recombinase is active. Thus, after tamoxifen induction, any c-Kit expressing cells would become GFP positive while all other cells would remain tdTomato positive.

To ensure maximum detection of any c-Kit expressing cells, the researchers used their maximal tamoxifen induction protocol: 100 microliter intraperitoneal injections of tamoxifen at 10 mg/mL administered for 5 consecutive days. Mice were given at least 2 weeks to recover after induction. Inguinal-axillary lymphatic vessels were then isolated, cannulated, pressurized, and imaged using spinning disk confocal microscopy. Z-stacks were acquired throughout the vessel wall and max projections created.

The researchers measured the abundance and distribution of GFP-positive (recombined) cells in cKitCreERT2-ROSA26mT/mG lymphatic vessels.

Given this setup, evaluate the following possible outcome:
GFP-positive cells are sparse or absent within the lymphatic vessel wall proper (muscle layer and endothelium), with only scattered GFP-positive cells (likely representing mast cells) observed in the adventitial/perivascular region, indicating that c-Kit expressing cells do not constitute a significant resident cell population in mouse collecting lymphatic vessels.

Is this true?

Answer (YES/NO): YES